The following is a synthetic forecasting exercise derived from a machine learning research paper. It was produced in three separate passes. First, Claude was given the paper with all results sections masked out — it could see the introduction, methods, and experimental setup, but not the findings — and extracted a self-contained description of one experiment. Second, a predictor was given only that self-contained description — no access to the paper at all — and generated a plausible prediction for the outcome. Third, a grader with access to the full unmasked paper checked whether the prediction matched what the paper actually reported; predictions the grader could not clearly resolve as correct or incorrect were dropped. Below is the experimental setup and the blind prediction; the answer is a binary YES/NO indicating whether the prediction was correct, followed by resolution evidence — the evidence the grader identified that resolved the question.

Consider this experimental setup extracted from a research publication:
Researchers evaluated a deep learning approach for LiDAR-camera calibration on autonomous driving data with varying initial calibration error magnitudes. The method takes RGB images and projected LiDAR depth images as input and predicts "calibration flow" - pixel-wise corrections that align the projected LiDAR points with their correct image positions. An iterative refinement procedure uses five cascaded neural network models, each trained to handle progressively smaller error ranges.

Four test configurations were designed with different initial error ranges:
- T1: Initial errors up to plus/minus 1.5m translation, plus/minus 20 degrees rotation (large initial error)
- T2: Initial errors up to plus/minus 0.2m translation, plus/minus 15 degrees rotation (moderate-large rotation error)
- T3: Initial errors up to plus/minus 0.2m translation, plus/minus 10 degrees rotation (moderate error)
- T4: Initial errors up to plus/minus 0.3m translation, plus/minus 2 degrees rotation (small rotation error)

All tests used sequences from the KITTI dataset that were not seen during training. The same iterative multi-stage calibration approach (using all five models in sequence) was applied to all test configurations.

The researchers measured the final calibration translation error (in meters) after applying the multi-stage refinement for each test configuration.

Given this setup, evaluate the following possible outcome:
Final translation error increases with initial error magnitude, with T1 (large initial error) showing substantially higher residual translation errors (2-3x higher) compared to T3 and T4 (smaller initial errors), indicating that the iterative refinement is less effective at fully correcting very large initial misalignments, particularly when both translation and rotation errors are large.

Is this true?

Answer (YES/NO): NO